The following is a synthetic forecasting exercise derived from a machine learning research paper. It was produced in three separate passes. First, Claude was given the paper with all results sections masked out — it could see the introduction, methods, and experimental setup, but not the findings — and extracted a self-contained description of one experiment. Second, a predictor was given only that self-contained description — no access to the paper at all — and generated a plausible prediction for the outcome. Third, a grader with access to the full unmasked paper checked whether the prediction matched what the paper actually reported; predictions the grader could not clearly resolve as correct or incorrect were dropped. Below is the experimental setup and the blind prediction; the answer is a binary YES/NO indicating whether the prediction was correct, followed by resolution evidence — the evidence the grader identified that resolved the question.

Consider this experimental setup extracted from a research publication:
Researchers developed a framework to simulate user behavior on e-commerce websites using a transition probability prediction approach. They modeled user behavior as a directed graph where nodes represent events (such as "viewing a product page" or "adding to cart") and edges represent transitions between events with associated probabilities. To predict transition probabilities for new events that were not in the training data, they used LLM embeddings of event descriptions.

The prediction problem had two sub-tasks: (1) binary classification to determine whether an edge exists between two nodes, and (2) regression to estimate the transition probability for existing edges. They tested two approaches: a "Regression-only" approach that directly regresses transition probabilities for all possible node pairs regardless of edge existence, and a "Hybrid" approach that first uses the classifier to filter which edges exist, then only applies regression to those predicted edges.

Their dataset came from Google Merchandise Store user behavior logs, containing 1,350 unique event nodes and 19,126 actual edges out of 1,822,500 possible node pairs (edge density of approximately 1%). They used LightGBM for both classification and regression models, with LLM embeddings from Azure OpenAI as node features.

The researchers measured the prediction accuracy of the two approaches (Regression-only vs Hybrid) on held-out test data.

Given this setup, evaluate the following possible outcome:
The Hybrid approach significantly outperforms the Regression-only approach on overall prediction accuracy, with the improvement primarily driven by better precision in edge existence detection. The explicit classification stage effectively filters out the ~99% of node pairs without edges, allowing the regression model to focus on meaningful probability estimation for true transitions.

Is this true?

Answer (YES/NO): NO